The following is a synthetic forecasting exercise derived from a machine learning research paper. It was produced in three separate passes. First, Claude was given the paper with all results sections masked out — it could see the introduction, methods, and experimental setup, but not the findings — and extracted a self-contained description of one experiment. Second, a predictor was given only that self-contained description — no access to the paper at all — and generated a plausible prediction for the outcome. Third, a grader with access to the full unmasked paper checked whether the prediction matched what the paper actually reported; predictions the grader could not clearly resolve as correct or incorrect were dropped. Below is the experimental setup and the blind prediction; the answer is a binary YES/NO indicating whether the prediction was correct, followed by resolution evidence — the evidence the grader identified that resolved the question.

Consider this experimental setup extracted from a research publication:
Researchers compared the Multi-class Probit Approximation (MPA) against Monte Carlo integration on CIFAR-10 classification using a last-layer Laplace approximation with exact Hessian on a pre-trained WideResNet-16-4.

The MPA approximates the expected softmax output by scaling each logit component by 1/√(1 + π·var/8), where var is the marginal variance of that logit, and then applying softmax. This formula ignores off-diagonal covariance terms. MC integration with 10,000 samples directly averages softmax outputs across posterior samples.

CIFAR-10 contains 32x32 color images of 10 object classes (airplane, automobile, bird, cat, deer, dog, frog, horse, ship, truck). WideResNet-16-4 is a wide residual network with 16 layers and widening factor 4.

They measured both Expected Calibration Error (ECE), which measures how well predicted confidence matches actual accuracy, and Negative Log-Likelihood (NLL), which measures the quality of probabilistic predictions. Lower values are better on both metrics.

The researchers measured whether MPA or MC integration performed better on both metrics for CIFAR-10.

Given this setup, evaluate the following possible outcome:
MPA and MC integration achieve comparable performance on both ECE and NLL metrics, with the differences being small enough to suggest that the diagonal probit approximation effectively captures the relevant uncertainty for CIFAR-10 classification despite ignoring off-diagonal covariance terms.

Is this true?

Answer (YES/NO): NO